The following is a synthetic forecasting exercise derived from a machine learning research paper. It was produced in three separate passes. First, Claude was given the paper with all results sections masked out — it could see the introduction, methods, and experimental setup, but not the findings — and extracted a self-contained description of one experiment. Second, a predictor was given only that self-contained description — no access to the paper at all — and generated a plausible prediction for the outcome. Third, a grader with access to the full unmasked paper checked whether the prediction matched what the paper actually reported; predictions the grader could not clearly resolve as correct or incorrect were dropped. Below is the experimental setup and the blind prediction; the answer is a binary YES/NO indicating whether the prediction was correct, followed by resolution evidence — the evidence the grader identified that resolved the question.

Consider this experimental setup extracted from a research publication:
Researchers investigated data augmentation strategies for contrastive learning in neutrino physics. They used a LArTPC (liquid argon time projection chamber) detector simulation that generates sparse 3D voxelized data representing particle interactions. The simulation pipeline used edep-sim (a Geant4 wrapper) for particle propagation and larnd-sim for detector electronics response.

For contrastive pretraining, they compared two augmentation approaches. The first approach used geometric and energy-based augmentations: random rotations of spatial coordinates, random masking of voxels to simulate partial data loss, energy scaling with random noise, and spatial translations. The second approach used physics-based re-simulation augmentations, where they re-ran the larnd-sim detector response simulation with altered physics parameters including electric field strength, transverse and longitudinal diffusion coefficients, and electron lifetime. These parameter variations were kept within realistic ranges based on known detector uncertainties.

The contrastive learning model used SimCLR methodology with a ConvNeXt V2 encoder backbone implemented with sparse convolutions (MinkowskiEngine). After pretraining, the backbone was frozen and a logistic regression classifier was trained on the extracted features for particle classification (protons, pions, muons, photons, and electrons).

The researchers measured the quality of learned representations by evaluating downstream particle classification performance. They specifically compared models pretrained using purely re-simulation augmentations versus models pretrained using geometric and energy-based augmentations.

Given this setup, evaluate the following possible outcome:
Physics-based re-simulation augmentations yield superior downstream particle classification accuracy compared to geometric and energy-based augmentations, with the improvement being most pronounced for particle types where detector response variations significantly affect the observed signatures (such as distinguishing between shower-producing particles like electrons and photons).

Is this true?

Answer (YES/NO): NO